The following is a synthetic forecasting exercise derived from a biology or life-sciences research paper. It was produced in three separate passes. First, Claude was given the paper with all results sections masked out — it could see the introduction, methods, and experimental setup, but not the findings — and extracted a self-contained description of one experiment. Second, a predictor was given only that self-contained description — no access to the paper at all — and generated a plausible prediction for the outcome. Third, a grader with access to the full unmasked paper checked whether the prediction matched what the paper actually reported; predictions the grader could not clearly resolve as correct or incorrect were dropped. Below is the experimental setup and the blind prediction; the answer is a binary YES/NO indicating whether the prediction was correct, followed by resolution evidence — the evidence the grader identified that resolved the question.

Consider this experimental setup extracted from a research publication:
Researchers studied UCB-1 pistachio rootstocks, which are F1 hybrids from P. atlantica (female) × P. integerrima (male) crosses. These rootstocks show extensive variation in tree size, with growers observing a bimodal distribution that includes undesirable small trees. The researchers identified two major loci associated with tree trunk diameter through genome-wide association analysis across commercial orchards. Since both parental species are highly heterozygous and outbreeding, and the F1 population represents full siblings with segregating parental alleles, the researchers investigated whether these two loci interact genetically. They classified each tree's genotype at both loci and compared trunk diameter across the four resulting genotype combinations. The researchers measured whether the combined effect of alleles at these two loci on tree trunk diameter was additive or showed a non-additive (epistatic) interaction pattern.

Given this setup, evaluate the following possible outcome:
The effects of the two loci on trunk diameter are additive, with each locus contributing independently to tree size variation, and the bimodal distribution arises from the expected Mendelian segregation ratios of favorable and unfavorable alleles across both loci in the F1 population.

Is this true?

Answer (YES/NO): NO